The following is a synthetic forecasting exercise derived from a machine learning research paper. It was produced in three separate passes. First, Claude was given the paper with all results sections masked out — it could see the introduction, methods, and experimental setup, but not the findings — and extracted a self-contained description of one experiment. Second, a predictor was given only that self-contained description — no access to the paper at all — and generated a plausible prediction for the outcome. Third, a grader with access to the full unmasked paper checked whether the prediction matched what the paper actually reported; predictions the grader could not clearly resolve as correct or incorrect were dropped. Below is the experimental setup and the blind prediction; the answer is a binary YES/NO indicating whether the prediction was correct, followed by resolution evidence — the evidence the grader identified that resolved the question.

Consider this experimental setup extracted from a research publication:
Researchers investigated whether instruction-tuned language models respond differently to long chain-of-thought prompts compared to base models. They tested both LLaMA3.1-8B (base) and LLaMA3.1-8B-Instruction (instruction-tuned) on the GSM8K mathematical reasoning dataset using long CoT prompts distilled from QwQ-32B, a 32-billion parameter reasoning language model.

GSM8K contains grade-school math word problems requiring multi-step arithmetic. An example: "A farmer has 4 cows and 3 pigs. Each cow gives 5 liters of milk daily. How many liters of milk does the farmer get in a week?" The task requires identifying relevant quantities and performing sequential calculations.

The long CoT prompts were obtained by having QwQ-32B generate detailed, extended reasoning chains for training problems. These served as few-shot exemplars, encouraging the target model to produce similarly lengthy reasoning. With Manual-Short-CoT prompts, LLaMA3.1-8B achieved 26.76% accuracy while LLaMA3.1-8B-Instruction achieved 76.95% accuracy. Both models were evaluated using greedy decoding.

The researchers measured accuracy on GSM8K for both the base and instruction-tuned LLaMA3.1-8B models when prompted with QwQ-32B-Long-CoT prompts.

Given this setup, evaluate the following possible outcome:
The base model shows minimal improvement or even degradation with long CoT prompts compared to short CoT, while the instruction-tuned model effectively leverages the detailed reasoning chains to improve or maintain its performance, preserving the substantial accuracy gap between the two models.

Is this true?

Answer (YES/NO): NO